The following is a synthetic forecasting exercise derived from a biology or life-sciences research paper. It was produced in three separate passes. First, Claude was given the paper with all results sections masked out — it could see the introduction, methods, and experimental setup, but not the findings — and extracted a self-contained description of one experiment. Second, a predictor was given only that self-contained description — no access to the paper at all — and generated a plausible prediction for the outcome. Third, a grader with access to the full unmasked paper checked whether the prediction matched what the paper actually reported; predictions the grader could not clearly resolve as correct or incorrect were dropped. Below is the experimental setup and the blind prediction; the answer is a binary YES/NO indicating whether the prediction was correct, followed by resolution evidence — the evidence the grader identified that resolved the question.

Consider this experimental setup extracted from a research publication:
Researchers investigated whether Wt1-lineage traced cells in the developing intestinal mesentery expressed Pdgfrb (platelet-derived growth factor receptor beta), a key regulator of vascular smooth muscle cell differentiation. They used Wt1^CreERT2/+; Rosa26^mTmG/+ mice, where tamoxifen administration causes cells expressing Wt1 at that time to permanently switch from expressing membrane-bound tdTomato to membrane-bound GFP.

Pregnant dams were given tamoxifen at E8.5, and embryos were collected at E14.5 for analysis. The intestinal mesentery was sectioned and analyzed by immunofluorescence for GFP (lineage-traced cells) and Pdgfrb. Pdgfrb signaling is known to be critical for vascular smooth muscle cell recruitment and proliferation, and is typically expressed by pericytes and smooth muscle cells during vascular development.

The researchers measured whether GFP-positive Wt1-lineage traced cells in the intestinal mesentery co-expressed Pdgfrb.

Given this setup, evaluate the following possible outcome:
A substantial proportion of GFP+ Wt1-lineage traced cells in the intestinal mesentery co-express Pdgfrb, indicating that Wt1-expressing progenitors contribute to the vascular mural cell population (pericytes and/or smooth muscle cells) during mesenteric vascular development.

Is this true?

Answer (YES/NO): YES